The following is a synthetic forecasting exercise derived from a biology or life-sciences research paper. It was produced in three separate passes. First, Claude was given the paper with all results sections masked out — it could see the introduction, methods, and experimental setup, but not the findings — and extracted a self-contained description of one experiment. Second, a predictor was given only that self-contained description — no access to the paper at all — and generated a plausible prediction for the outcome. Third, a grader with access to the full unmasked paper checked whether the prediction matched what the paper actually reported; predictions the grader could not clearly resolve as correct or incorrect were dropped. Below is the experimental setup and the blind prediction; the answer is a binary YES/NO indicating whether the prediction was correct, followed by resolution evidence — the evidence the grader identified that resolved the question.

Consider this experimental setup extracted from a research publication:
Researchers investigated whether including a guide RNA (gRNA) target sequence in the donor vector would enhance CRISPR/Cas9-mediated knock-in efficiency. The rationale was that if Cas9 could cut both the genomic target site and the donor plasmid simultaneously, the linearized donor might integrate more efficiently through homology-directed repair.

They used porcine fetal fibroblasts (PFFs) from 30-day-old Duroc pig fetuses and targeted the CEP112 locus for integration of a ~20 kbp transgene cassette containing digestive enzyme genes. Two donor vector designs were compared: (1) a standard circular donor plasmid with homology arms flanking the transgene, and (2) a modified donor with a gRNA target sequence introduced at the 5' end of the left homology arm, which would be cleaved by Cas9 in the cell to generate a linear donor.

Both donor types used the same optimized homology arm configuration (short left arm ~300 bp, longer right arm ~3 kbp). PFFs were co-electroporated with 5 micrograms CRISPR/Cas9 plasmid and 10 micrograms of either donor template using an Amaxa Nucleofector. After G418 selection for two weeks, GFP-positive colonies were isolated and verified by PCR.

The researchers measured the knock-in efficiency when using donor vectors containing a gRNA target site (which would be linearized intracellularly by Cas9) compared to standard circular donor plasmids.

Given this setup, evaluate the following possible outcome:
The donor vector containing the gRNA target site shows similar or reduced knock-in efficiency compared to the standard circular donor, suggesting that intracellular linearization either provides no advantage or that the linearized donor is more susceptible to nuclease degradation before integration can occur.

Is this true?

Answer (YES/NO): YES